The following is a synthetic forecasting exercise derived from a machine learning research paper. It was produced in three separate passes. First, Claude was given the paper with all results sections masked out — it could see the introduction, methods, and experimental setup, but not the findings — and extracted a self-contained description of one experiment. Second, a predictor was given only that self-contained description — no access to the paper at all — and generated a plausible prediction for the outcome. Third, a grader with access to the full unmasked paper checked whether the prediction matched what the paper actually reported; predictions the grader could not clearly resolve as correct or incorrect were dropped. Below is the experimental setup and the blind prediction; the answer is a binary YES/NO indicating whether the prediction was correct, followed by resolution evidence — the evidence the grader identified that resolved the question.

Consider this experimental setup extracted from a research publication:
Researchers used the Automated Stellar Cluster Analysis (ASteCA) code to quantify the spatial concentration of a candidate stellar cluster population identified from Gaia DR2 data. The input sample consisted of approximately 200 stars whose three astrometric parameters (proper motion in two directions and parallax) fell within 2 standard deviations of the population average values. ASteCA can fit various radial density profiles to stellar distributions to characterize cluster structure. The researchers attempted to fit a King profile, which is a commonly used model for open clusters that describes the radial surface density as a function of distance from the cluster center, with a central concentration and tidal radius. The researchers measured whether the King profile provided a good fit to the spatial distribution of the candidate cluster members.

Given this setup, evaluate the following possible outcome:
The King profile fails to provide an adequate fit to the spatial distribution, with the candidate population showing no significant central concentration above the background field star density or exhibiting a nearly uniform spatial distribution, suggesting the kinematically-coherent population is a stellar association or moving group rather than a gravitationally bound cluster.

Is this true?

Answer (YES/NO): NO